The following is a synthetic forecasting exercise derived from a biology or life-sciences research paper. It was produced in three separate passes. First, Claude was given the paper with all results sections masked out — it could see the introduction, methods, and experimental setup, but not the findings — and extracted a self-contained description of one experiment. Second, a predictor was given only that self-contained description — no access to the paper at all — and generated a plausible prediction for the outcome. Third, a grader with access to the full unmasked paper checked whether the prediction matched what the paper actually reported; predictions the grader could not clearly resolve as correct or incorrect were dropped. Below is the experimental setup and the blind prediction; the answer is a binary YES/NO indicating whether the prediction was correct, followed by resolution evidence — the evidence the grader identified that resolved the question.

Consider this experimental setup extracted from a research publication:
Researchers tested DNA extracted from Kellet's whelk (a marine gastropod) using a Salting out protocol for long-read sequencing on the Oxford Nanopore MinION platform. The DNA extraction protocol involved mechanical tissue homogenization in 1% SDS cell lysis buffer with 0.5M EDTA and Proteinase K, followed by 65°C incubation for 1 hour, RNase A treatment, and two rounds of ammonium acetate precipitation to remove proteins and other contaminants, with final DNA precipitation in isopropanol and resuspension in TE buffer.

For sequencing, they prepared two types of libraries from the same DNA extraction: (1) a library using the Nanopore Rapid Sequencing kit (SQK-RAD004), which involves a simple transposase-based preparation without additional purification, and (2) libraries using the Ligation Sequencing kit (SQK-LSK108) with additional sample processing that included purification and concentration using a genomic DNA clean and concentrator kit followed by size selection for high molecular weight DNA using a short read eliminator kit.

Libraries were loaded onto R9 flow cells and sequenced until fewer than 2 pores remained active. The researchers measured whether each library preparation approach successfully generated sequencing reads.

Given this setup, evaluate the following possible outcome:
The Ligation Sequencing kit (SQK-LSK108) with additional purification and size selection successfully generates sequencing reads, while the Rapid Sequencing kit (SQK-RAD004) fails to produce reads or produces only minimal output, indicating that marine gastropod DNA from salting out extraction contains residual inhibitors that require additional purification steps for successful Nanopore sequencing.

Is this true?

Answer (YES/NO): YES